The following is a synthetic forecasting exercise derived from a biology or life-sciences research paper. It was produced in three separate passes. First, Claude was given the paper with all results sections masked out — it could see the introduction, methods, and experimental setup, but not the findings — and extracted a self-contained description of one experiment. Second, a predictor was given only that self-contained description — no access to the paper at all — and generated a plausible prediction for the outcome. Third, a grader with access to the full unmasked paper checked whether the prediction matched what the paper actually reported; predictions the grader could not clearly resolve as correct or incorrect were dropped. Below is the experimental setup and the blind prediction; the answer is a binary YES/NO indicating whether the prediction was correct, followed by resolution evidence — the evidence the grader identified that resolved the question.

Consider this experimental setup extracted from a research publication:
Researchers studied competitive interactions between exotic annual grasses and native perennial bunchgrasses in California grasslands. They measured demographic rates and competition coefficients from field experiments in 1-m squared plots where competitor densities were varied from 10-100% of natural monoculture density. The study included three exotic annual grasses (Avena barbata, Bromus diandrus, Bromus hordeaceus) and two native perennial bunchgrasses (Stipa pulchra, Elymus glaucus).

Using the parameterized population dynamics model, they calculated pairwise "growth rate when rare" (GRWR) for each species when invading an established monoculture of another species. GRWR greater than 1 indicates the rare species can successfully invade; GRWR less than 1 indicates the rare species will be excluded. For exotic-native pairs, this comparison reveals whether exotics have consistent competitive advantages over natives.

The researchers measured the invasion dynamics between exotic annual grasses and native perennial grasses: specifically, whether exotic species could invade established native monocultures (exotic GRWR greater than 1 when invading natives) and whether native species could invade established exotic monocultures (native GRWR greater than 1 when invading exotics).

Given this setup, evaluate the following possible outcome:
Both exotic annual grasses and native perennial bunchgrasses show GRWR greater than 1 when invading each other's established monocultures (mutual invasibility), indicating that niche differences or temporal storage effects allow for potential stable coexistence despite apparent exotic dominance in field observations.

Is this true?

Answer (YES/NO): NO